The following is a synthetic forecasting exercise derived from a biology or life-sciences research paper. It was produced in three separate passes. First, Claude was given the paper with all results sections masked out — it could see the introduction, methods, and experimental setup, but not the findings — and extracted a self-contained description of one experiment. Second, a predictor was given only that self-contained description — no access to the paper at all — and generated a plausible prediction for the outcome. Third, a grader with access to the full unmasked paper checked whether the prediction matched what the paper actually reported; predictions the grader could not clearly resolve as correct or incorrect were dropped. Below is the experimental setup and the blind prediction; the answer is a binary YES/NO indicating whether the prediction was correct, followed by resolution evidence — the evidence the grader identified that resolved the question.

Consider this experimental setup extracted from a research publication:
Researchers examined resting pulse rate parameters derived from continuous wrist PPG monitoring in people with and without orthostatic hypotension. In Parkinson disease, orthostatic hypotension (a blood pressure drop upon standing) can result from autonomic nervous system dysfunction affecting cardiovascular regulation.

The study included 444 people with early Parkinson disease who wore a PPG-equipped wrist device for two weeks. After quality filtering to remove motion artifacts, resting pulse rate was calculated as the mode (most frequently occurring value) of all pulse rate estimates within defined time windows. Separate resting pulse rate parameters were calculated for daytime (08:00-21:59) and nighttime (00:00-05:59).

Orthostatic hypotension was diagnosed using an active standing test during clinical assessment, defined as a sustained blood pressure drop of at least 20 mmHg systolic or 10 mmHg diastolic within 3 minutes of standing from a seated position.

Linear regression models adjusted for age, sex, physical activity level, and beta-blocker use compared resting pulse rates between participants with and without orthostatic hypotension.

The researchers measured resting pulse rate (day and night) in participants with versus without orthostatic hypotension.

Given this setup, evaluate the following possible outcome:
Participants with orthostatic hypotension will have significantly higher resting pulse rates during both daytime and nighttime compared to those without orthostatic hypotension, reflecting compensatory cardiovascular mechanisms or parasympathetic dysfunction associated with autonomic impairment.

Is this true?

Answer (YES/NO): NO